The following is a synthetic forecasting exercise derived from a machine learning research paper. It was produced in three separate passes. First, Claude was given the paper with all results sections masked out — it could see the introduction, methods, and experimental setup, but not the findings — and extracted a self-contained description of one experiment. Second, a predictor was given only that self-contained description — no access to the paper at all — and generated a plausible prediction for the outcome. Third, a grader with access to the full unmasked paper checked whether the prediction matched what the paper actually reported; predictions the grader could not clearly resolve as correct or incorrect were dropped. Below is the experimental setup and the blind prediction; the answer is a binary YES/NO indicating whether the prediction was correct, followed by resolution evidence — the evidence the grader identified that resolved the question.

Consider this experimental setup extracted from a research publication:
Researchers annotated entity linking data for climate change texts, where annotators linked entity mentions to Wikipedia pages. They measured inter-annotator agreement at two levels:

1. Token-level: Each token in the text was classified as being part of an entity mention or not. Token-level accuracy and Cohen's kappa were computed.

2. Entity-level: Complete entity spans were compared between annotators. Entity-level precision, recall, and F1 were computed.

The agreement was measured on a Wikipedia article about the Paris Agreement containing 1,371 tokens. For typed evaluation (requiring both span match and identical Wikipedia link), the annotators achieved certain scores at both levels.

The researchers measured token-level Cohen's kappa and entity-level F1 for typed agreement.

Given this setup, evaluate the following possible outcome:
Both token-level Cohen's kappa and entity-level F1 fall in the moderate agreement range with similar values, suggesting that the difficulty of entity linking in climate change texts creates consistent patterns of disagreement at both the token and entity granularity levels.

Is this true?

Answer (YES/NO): NO